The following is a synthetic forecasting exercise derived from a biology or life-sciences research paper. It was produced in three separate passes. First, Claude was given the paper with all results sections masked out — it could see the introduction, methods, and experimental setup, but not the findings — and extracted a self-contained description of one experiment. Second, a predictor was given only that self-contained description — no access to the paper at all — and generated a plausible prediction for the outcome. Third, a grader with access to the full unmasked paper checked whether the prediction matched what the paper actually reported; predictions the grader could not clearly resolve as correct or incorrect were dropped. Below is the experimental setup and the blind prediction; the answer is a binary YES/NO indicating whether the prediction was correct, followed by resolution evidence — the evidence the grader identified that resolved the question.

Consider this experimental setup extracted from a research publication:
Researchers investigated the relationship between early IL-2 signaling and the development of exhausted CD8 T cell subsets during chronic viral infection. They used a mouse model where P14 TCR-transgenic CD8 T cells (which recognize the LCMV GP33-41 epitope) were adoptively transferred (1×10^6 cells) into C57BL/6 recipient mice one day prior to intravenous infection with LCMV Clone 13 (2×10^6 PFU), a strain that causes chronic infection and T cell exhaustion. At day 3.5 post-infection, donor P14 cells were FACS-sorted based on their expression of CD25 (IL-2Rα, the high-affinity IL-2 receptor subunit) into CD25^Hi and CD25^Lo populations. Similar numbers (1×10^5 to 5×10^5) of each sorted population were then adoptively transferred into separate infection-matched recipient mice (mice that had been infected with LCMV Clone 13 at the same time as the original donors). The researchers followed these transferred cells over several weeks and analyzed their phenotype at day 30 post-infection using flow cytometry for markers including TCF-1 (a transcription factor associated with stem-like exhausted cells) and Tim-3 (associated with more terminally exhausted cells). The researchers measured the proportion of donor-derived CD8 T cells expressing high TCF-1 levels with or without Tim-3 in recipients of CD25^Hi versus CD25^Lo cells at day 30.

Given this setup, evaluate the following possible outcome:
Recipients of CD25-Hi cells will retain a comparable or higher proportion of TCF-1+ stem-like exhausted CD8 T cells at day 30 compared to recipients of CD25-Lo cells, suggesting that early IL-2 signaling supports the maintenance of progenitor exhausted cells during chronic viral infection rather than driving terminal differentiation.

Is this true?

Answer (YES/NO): NO